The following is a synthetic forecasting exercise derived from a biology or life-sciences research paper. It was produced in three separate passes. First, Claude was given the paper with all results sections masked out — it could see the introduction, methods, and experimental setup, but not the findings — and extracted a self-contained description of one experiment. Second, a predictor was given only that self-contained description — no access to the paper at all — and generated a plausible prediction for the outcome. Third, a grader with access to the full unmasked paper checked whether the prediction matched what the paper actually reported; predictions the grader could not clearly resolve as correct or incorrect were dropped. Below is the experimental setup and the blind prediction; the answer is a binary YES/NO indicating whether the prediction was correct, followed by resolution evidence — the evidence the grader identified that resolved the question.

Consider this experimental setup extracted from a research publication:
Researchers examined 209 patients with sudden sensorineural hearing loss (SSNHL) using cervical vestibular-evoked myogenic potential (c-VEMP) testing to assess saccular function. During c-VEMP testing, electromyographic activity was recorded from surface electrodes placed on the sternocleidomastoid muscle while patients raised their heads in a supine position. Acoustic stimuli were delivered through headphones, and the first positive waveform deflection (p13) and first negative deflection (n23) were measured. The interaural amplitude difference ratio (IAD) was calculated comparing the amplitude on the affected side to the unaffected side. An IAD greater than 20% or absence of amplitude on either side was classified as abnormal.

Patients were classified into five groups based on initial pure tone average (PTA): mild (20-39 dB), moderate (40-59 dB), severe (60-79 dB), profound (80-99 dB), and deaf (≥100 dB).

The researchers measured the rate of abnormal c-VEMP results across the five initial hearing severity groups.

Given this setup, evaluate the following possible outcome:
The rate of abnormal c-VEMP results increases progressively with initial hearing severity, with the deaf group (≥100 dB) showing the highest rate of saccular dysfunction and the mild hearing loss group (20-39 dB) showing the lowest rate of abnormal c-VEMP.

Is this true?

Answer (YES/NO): NO